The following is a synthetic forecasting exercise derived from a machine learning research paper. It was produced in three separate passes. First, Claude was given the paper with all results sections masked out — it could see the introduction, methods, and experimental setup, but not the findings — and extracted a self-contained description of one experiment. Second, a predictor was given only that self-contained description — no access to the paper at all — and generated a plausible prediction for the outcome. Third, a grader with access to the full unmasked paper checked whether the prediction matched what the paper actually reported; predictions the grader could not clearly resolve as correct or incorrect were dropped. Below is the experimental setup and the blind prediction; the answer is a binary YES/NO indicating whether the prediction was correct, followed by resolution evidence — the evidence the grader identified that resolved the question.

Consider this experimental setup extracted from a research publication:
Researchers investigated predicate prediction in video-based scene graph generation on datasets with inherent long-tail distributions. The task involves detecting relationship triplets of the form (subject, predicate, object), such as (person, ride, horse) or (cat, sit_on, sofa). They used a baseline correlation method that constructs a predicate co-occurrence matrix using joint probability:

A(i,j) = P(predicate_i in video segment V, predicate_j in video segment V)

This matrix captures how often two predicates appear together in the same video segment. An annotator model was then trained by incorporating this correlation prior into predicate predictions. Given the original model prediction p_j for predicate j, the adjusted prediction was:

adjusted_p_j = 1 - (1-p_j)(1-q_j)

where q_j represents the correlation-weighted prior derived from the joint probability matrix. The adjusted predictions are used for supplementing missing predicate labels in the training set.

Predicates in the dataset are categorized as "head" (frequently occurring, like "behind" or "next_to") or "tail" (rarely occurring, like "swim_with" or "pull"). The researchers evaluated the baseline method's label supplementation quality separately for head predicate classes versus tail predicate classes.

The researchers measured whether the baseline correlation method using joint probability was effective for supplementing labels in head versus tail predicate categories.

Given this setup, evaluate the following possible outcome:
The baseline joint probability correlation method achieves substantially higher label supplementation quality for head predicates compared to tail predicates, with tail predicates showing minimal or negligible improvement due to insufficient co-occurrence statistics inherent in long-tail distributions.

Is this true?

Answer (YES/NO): NO